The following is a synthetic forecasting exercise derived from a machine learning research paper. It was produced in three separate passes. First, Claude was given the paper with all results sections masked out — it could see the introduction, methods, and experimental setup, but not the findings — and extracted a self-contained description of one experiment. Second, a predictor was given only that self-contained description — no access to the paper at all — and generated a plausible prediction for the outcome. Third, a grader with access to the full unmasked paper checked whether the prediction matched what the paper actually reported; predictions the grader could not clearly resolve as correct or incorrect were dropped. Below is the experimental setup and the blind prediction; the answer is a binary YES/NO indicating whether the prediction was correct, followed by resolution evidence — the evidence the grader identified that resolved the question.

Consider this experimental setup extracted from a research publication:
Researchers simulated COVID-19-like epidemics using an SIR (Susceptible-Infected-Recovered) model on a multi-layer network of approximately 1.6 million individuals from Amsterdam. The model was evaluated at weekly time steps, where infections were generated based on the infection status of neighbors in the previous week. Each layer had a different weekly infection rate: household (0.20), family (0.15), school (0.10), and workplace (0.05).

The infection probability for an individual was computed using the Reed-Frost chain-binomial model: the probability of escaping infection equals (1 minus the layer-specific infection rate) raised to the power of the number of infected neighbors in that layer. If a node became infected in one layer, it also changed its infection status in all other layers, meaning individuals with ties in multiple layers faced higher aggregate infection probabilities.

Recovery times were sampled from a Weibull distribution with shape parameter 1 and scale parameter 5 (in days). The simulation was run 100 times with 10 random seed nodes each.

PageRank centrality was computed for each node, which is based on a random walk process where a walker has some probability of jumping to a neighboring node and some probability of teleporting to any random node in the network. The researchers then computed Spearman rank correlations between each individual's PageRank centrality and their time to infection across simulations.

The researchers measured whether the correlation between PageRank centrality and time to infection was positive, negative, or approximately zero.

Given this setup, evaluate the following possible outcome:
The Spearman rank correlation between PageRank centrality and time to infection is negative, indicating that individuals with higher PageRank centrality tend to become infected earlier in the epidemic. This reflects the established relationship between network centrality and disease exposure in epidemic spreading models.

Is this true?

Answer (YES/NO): YES